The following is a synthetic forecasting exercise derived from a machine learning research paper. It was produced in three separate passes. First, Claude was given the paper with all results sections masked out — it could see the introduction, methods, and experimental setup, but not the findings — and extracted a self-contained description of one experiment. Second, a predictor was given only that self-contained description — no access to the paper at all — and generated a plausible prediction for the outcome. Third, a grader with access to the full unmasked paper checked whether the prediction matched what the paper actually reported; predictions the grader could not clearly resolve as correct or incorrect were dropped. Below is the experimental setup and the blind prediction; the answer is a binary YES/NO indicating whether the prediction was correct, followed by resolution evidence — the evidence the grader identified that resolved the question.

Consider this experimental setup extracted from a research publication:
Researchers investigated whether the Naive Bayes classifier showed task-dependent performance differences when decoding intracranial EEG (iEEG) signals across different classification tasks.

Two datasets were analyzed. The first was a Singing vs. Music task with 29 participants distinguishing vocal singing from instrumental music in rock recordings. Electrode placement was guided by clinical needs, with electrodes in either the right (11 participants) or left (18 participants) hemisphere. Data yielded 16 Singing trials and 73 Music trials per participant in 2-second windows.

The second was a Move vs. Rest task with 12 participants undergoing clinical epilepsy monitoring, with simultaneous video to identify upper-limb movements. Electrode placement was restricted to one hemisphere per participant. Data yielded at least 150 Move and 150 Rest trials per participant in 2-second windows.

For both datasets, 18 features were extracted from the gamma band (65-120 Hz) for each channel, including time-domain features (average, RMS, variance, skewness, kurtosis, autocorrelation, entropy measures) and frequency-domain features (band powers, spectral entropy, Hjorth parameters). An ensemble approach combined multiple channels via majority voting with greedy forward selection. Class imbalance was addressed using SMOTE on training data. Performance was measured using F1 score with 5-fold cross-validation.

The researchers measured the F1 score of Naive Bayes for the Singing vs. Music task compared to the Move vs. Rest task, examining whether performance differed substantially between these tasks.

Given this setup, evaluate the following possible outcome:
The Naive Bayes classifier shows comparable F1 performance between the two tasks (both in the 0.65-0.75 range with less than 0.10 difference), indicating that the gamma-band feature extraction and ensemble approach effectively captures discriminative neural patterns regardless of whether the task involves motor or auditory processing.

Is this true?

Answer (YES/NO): NO